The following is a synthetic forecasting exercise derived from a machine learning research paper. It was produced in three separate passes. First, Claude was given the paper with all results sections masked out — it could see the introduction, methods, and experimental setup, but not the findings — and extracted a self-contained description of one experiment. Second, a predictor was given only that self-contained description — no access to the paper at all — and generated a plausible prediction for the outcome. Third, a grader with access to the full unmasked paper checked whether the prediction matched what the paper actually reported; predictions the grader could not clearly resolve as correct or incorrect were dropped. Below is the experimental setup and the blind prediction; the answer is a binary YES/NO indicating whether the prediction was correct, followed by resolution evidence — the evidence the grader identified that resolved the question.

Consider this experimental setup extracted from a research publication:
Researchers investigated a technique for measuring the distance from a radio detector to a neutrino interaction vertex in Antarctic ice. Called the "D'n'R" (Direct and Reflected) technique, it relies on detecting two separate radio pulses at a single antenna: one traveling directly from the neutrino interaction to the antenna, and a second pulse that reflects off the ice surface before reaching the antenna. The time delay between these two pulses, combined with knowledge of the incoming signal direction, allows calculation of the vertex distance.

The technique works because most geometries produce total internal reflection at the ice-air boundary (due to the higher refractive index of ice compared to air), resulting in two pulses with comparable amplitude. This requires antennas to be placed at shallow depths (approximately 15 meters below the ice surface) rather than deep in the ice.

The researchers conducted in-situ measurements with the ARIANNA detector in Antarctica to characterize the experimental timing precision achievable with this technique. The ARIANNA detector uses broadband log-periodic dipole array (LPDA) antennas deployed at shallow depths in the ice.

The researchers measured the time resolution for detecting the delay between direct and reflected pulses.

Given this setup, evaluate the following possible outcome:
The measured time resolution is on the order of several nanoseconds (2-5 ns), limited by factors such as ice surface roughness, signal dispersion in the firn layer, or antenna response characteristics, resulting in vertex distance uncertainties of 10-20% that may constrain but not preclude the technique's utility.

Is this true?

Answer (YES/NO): NO